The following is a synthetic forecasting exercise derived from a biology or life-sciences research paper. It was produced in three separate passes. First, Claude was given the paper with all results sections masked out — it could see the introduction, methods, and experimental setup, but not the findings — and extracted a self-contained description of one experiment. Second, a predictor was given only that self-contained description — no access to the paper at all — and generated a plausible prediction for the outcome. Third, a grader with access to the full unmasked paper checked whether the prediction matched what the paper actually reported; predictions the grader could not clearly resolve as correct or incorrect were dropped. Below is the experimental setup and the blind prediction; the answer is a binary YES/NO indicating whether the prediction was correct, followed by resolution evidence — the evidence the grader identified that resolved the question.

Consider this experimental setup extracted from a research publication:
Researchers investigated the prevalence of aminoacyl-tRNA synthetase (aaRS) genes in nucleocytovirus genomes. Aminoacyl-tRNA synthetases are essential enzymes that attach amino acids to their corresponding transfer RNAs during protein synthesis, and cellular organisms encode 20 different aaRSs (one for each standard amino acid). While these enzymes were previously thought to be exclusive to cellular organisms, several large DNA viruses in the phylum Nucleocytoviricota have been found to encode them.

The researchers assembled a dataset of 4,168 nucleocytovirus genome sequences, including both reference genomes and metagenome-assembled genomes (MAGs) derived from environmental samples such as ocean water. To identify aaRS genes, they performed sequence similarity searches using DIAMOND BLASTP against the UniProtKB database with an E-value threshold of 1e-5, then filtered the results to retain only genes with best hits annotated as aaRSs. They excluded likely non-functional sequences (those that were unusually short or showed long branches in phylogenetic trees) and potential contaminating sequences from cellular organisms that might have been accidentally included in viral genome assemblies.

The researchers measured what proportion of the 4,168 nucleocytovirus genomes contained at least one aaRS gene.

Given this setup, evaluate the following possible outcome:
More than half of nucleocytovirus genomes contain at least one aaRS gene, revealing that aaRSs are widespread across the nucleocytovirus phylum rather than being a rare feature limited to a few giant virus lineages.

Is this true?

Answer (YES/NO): NO